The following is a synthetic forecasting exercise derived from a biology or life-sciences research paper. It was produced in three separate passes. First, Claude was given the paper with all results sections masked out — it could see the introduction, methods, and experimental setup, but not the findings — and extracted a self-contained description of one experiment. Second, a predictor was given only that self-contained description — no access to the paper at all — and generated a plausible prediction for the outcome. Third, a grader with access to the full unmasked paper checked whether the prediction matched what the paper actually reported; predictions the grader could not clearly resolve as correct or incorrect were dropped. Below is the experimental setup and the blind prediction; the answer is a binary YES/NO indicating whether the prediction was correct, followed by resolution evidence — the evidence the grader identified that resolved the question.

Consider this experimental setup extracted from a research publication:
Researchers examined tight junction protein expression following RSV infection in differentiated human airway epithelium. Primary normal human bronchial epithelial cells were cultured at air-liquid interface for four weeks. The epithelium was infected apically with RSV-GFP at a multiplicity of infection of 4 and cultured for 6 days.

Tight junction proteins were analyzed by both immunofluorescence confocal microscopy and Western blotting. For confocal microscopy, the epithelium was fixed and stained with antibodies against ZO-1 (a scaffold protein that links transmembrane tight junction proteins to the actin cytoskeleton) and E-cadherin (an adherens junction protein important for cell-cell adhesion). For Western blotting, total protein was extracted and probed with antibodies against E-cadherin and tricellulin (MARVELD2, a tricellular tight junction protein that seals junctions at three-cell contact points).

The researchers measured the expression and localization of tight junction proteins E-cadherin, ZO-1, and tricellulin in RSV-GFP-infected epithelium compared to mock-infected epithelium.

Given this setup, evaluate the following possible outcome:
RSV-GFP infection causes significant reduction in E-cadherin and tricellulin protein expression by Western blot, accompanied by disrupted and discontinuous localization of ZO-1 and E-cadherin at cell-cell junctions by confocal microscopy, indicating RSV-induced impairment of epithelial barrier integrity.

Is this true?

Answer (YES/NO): NO